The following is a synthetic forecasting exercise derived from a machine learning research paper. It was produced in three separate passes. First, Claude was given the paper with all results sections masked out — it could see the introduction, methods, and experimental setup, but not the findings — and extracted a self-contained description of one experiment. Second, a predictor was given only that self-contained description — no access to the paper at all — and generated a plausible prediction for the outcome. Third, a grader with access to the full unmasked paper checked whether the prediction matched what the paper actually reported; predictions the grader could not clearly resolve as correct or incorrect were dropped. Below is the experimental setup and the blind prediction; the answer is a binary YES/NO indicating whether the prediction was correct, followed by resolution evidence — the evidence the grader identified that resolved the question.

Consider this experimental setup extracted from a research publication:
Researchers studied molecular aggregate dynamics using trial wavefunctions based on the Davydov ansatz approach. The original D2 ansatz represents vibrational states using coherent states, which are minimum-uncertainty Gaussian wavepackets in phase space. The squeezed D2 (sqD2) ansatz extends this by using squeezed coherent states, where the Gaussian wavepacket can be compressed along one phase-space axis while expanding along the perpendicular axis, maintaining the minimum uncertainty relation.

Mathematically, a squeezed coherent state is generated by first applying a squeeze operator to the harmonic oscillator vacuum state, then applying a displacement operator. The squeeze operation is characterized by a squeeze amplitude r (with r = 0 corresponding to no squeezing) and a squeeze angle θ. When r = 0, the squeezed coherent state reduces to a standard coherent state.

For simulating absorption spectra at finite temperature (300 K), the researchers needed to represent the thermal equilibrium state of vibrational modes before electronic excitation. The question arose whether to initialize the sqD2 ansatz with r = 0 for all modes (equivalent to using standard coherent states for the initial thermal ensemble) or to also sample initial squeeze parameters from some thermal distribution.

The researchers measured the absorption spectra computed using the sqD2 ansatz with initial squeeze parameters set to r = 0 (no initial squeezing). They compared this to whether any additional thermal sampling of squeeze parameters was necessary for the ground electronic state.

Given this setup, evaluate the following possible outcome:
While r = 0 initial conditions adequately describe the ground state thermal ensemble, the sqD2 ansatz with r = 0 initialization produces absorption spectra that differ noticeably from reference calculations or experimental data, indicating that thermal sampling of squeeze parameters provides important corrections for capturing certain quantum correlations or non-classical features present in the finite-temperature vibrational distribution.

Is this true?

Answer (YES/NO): NO